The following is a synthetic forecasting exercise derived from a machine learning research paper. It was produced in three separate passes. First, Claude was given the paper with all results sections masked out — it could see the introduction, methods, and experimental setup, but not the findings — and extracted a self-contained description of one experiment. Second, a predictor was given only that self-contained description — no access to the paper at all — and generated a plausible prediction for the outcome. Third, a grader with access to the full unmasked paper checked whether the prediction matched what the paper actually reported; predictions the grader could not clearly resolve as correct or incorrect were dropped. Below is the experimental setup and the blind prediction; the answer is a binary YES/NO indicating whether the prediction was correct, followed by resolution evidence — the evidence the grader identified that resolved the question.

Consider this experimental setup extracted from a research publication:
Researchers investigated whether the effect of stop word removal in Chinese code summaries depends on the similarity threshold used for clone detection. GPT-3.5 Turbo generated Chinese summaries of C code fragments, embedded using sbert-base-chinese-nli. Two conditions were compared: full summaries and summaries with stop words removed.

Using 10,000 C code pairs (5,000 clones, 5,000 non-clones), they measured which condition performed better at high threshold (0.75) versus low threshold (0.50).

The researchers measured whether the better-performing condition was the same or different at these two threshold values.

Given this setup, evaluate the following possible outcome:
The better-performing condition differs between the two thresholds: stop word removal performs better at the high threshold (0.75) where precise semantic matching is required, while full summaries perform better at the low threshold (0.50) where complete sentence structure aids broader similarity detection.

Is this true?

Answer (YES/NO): NO